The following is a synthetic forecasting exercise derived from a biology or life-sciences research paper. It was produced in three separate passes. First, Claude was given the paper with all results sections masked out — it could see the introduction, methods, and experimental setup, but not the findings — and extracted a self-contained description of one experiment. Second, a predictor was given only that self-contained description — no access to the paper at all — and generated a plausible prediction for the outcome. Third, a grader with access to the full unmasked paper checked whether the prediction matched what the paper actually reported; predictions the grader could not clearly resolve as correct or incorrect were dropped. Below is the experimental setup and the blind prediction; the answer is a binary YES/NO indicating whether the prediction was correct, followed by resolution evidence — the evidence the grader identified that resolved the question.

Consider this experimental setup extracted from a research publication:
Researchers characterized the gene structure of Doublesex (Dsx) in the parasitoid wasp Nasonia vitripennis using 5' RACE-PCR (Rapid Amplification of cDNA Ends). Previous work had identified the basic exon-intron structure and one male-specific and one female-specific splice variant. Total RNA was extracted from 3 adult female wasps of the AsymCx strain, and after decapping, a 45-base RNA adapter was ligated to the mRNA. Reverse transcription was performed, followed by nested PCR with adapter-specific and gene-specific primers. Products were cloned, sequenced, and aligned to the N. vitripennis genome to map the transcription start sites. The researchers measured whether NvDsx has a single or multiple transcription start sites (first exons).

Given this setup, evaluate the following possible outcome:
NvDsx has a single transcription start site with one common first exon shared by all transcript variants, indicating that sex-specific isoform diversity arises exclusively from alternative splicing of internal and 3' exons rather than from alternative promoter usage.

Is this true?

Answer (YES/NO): NO